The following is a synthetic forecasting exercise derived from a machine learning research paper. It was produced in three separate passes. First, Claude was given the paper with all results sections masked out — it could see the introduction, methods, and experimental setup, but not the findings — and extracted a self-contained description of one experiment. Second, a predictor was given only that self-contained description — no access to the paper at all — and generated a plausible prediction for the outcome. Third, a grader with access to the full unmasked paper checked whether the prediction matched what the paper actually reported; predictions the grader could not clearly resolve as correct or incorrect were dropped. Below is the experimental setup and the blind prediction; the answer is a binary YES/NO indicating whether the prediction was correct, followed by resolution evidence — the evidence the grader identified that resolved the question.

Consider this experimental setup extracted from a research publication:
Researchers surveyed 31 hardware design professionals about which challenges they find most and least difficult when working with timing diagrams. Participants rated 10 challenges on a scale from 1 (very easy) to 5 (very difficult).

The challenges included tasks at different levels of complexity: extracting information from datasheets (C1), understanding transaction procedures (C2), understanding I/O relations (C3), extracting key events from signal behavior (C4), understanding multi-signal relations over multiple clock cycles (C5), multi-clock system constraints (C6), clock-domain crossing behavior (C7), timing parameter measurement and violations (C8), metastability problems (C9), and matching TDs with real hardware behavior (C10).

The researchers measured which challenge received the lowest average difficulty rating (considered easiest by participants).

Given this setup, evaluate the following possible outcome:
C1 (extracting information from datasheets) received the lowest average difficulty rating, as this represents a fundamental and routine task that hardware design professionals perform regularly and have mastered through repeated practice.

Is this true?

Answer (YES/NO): NO